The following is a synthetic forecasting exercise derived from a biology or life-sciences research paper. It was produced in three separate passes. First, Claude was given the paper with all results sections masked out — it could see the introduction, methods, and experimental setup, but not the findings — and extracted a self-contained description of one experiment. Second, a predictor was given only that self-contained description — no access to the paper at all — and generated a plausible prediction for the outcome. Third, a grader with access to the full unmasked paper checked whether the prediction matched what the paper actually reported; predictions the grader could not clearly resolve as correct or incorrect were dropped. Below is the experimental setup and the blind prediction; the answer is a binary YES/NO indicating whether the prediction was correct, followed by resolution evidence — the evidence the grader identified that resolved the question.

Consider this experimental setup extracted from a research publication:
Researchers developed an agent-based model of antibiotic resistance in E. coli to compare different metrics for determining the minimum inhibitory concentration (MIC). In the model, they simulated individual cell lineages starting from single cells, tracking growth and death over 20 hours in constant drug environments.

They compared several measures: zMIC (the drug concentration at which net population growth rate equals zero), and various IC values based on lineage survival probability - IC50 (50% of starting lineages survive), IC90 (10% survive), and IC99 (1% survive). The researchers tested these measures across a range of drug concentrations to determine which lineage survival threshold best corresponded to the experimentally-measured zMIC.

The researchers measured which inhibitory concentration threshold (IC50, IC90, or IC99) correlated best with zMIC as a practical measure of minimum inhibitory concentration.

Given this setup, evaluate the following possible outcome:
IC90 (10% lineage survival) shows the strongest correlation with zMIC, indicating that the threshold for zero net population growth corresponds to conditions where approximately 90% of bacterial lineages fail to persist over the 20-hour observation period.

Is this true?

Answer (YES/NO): YES